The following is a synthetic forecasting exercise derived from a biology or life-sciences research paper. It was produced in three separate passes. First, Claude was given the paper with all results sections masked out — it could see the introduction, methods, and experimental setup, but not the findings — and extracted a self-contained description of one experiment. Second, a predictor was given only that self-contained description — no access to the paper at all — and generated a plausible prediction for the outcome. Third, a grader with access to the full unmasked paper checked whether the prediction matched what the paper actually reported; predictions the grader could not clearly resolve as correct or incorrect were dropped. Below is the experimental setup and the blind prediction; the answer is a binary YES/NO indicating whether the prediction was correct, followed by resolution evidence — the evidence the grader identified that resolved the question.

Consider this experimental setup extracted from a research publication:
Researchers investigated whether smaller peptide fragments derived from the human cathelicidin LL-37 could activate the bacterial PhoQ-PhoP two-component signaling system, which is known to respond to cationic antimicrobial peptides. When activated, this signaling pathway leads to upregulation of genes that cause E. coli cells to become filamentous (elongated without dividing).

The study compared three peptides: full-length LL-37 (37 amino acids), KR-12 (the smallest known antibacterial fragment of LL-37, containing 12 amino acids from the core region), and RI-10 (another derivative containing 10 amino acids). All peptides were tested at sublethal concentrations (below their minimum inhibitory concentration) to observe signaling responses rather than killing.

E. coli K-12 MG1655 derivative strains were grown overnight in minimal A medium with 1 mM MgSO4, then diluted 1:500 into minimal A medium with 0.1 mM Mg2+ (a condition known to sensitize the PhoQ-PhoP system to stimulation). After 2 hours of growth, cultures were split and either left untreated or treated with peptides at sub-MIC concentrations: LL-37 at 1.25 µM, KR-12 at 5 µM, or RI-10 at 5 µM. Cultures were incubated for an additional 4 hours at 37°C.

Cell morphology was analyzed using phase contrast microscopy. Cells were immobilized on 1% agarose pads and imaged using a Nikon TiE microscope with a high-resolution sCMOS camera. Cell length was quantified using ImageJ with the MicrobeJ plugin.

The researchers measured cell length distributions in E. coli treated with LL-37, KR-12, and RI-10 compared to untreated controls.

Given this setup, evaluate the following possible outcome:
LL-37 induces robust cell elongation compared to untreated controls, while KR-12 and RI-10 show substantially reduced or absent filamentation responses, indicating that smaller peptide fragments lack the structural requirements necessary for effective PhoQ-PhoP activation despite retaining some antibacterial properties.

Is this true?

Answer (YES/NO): NO